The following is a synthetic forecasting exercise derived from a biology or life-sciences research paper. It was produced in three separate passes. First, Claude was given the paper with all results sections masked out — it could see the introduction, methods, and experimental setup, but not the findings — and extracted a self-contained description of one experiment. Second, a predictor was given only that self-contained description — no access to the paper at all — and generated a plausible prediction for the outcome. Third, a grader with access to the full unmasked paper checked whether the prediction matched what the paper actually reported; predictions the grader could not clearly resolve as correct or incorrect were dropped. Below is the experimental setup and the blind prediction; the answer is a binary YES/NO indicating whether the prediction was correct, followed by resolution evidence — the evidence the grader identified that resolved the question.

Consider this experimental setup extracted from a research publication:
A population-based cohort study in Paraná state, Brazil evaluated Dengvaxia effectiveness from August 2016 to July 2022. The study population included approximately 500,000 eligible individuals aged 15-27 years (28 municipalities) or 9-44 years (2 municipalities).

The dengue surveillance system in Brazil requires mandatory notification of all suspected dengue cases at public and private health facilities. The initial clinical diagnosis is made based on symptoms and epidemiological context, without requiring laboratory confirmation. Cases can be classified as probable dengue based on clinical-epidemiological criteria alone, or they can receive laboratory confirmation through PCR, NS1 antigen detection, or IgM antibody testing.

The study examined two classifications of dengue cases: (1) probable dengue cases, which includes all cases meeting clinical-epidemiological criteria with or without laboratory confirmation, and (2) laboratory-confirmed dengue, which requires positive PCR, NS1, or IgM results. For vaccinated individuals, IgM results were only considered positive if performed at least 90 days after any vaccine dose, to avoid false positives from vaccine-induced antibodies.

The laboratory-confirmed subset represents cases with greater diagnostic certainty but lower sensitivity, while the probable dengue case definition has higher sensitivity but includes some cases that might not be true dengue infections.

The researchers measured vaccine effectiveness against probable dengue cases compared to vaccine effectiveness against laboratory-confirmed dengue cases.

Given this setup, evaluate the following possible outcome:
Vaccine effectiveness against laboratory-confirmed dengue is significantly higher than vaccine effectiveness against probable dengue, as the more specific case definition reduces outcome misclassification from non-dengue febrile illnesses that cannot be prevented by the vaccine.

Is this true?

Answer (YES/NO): NO